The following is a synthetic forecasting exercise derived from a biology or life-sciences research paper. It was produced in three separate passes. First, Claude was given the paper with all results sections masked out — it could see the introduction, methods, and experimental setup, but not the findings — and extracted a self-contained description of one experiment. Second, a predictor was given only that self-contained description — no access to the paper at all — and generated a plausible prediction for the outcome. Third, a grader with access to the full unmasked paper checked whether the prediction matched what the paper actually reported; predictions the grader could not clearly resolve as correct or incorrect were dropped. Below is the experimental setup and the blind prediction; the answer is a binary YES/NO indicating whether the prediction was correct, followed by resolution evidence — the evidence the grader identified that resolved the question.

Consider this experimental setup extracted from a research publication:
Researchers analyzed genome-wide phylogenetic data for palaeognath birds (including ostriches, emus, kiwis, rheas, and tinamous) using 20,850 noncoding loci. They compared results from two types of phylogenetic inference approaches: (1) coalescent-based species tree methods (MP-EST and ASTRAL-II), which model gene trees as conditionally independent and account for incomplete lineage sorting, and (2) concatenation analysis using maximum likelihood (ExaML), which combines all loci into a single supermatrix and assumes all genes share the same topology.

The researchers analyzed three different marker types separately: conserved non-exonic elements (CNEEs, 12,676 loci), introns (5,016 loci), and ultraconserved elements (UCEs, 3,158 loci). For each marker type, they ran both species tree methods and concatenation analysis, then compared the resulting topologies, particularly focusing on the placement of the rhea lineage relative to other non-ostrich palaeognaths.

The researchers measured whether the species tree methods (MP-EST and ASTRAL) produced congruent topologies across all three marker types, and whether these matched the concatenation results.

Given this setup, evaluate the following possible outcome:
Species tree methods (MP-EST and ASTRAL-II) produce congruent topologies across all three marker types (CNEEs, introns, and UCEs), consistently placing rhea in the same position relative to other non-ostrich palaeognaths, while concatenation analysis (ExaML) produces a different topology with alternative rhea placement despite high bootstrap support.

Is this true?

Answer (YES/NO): YES